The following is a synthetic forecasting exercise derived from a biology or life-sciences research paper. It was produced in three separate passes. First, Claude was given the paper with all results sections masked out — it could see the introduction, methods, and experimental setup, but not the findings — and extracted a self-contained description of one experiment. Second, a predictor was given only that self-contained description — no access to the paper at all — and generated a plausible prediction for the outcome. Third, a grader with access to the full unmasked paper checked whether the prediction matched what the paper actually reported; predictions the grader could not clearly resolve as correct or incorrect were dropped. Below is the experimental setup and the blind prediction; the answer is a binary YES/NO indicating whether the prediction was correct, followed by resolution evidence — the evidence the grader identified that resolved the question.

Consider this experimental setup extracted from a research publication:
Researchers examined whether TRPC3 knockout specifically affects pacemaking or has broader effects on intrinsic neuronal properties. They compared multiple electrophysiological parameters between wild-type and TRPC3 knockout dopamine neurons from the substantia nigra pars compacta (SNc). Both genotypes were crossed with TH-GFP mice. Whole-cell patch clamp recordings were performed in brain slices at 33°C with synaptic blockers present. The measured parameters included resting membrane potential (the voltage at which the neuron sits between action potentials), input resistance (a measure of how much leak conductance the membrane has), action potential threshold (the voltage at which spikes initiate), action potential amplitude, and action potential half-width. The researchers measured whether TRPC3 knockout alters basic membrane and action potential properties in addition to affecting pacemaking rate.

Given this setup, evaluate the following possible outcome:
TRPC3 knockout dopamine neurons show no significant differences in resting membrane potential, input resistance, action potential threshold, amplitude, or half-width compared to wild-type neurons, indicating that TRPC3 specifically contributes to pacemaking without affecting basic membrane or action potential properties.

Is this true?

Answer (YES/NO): YES